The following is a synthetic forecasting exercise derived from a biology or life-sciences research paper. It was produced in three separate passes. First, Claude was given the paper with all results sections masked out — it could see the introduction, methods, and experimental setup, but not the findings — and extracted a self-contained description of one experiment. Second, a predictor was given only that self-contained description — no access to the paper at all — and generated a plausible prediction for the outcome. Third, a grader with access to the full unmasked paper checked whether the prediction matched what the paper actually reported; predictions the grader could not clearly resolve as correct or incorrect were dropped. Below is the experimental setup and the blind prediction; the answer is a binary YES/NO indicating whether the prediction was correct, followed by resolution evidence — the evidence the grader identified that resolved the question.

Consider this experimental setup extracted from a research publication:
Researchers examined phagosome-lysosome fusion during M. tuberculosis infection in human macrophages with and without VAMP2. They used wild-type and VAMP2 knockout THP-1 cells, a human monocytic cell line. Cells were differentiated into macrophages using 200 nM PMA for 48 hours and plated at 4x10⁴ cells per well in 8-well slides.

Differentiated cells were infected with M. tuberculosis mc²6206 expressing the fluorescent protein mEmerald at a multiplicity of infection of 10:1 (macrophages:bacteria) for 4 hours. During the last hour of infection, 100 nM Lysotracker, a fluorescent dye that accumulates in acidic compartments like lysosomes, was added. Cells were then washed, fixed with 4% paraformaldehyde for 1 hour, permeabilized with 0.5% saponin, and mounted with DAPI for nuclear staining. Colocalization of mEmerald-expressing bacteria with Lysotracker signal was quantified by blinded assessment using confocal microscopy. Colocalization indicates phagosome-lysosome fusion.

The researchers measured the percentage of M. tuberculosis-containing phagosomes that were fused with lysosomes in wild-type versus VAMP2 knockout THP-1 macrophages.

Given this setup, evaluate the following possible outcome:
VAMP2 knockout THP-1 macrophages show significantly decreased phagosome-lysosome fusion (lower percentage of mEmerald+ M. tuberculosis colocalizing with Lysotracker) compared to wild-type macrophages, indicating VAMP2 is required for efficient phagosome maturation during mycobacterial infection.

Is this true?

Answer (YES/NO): NO